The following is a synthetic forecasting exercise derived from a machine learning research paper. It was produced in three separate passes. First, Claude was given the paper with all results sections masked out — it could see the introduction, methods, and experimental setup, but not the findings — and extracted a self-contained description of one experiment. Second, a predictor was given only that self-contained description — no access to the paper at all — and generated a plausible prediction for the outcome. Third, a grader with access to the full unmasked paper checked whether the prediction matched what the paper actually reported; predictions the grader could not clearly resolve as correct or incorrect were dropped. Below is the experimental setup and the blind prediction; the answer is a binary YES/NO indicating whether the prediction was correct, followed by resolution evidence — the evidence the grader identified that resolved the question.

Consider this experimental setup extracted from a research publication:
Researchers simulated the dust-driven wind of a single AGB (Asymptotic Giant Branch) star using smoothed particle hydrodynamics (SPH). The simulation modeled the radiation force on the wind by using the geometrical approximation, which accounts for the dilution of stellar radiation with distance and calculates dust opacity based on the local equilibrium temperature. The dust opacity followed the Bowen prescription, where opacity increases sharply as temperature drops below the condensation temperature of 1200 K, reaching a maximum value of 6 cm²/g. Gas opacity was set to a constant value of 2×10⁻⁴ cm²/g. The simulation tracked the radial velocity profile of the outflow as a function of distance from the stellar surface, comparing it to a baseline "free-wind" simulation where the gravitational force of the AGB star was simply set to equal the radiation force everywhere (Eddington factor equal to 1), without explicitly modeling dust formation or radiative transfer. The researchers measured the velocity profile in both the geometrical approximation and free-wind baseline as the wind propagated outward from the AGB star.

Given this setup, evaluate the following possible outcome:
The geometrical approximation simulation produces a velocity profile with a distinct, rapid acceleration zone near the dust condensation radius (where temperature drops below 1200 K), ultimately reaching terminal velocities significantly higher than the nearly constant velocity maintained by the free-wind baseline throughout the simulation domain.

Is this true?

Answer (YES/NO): NO